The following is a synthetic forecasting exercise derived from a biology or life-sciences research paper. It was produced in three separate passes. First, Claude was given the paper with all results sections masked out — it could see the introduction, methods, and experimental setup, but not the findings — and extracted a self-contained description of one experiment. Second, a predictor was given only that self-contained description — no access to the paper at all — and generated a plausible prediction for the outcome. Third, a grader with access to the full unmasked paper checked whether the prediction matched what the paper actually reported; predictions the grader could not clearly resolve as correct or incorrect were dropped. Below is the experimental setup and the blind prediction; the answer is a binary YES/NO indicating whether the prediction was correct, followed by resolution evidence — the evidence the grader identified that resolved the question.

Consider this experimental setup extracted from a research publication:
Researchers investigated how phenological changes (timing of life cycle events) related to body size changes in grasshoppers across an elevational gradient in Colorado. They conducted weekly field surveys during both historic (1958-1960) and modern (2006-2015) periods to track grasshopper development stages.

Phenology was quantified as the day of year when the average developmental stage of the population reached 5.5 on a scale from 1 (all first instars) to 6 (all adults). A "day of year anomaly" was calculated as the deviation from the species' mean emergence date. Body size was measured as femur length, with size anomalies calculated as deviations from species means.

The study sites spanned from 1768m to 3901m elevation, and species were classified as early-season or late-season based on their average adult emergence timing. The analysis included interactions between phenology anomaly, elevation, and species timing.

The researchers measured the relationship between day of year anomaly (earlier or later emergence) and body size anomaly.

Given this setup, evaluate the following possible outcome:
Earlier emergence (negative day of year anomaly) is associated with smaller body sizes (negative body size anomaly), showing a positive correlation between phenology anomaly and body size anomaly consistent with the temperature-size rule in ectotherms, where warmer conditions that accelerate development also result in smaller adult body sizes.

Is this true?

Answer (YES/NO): NO